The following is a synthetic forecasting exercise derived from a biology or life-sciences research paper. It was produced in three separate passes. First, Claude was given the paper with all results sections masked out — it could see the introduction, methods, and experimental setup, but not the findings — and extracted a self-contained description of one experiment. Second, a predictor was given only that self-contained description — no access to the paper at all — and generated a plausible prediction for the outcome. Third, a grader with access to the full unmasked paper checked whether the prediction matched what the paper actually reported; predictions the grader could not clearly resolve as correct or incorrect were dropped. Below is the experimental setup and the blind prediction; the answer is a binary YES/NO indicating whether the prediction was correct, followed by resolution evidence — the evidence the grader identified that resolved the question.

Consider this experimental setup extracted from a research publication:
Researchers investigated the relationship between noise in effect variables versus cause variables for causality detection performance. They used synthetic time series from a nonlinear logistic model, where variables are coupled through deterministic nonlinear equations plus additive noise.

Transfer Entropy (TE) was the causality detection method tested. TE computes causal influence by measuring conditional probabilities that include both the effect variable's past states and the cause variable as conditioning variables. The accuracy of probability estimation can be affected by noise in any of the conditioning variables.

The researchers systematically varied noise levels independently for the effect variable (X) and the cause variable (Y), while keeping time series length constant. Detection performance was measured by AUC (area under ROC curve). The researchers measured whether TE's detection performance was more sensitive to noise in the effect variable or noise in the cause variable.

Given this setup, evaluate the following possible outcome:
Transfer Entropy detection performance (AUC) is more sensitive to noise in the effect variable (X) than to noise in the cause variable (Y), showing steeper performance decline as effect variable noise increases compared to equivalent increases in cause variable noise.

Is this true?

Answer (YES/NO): NO